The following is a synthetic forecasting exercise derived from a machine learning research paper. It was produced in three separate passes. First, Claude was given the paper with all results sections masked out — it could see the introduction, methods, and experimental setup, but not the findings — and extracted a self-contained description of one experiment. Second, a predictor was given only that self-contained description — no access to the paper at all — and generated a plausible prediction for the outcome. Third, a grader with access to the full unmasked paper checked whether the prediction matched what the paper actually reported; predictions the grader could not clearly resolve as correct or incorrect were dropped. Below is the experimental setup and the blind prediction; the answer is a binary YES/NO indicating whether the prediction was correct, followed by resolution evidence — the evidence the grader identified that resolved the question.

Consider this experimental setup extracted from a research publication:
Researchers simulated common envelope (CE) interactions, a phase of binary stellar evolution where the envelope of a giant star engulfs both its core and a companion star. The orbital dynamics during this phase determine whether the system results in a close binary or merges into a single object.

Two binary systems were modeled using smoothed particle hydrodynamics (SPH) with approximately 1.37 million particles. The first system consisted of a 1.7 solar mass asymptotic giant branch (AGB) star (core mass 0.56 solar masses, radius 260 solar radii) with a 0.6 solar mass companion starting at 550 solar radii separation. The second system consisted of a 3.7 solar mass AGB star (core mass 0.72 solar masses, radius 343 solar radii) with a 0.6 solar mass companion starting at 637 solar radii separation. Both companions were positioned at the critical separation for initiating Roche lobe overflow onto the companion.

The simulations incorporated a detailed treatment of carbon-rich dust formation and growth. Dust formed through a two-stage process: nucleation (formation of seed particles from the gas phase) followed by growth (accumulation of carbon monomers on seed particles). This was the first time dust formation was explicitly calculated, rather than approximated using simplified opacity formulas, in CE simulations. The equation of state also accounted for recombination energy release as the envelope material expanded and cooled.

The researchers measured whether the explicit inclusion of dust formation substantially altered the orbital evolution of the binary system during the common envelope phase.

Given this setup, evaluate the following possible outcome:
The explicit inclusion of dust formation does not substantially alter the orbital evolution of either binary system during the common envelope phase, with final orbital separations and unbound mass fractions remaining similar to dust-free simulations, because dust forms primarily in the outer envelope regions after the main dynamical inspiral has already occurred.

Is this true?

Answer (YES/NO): YES